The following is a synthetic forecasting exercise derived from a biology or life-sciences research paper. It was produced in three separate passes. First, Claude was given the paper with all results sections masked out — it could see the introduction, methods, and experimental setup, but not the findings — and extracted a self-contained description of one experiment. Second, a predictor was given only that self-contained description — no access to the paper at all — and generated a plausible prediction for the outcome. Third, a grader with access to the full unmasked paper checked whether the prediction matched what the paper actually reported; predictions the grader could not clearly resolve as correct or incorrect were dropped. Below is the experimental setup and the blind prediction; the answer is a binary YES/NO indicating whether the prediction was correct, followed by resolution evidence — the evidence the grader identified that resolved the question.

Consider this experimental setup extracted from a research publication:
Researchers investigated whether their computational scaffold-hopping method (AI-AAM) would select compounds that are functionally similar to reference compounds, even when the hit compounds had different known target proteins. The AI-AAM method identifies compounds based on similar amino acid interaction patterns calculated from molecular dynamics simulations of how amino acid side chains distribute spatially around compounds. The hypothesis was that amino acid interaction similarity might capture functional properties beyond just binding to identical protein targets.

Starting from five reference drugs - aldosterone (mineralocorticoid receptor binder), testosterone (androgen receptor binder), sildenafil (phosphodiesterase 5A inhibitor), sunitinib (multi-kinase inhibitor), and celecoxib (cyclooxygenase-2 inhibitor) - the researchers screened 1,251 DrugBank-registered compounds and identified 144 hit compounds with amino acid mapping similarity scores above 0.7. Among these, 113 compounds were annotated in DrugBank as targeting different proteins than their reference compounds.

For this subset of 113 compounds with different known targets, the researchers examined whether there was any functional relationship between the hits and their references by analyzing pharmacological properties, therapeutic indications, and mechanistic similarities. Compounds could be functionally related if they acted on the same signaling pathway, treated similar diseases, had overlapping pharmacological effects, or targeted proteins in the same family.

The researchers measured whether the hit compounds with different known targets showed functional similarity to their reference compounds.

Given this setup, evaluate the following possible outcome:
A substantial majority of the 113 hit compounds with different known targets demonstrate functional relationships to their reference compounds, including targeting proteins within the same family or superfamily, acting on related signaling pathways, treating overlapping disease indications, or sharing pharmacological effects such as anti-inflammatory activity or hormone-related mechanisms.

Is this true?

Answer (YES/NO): YES